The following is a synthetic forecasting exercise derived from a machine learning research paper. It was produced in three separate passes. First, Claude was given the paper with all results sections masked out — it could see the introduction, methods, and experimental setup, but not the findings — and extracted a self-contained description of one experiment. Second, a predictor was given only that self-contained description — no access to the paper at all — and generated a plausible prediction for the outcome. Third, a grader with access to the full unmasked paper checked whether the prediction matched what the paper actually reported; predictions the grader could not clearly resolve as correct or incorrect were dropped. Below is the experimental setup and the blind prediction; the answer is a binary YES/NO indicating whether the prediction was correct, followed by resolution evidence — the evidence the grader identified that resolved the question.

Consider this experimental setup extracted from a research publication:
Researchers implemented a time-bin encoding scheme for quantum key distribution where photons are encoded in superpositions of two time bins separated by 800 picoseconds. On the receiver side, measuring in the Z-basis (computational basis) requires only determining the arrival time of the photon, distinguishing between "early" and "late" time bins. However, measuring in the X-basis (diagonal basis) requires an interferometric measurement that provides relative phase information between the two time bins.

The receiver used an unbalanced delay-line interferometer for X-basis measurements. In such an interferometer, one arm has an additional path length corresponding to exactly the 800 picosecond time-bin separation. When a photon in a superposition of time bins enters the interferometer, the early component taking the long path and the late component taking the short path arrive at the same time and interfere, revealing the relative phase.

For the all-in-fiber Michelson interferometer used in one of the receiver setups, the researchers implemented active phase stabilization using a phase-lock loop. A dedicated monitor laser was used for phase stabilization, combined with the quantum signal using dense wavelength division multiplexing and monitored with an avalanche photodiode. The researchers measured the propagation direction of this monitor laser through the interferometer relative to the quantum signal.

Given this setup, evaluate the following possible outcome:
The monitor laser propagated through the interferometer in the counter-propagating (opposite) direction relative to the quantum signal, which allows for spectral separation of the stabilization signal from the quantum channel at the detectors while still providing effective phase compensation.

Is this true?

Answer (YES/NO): NO